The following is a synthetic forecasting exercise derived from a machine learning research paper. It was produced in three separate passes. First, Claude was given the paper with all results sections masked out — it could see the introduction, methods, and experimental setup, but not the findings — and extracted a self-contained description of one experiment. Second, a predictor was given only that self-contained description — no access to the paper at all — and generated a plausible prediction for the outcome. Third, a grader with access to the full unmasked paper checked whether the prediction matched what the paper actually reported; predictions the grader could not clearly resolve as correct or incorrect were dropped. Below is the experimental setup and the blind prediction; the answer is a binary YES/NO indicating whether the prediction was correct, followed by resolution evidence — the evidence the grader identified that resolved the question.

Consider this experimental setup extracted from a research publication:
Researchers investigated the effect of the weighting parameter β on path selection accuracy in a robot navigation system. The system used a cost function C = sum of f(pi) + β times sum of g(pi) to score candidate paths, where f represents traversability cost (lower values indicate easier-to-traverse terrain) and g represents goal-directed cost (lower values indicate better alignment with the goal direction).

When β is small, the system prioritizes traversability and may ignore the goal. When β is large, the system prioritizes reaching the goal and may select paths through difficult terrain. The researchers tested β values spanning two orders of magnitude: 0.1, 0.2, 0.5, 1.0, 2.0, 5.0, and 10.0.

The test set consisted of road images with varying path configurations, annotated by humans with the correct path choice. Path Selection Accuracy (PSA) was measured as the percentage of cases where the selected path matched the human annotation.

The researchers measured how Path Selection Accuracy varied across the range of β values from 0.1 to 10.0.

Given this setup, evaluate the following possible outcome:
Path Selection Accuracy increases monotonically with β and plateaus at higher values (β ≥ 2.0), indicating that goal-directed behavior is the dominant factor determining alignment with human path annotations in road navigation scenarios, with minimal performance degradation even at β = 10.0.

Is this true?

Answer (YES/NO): NO